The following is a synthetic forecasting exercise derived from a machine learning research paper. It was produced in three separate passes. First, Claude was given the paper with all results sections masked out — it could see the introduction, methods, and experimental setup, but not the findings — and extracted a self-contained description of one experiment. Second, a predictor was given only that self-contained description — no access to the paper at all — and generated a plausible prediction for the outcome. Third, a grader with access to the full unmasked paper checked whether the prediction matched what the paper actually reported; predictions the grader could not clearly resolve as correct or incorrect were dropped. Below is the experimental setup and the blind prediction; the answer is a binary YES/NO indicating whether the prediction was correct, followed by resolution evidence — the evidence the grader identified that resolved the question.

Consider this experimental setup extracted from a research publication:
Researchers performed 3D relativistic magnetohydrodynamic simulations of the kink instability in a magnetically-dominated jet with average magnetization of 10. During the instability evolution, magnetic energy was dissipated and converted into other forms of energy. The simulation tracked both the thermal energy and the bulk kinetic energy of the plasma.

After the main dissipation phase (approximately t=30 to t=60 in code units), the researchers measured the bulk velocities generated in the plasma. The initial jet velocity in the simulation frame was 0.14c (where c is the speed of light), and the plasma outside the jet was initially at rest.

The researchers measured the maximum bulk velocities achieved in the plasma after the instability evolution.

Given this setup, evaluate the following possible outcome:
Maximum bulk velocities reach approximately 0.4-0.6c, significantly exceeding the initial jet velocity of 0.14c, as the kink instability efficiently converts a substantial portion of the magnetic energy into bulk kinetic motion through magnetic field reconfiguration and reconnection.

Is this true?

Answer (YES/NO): NO